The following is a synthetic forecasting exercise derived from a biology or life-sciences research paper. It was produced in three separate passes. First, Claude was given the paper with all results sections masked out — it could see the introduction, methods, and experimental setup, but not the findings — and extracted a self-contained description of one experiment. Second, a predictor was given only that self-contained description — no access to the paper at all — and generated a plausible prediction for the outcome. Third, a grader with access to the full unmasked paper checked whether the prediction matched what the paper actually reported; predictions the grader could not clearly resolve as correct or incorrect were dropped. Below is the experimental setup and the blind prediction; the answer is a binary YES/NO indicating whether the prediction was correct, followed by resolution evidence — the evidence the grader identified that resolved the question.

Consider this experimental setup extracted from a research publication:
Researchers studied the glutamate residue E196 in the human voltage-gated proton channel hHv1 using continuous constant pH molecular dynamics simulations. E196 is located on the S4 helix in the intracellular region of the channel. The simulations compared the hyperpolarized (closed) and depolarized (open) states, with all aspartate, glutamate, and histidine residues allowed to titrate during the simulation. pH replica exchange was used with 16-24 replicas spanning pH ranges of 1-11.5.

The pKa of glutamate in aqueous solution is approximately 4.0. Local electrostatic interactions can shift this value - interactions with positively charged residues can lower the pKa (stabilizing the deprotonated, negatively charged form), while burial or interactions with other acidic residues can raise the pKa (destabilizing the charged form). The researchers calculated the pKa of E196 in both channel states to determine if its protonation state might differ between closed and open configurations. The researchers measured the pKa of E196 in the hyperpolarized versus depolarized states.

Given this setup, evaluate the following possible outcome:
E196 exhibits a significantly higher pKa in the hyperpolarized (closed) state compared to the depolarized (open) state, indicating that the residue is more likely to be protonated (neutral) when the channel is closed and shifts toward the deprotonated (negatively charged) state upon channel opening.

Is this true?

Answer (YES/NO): YES